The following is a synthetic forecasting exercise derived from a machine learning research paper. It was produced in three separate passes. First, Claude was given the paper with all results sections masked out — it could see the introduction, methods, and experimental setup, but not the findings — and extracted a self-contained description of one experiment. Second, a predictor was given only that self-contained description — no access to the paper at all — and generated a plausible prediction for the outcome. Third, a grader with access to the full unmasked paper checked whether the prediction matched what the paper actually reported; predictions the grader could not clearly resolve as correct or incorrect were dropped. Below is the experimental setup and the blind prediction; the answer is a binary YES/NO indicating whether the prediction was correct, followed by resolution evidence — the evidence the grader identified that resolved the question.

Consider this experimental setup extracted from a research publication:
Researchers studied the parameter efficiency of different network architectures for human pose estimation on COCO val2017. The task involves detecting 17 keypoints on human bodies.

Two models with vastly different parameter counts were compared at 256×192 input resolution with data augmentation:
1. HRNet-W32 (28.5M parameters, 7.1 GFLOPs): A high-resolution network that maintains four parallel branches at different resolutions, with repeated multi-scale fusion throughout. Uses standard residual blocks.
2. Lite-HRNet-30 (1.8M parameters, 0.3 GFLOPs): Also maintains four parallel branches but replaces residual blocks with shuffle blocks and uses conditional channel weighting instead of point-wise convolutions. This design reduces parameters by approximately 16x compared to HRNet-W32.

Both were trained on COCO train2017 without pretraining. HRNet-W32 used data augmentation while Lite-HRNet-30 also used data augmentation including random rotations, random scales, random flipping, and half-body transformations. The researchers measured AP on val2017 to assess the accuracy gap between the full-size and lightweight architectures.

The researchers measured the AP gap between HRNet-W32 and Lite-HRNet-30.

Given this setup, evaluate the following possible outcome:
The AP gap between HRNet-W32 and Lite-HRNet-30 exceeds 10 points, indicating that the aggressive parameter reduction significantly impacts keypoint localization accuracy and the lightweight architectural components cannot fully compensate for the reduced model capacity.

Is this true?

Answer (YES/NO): NO